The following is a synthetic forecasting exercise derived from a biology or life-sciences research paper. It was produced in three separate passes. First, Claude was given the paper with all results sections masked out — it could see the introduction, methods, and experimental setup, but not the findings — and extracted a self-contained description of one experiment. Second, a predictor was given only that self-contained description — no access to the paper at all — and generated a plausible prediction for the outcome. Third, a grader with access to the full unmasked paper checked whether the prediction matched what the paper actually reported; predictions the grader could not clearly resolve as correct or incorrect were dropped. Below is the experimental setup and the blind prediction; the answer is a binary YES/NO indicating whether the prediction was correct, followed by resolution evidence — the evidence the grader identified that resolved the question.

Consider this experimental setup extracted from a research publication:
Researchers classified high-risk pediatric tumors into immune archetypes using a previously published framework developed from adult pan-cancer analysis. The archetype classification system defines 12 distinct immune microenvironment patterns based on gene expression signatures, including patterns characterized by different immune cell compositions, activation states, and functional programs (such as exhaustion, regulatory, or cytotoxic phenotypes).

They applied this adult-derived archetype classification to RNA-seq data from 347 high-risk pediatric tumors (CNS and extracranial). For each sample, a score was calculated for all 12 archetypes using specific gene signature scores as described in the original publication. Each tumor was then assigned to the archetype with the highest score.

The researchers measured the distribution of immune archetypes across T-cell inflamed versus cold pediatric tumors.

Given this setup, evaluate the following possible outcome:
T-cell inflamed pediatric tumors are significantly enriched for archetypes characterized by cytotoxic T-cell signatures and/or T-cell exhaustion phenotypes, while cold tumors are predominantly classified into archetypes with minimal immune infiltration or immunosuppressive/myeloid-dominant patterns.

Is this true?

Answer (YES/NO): NO